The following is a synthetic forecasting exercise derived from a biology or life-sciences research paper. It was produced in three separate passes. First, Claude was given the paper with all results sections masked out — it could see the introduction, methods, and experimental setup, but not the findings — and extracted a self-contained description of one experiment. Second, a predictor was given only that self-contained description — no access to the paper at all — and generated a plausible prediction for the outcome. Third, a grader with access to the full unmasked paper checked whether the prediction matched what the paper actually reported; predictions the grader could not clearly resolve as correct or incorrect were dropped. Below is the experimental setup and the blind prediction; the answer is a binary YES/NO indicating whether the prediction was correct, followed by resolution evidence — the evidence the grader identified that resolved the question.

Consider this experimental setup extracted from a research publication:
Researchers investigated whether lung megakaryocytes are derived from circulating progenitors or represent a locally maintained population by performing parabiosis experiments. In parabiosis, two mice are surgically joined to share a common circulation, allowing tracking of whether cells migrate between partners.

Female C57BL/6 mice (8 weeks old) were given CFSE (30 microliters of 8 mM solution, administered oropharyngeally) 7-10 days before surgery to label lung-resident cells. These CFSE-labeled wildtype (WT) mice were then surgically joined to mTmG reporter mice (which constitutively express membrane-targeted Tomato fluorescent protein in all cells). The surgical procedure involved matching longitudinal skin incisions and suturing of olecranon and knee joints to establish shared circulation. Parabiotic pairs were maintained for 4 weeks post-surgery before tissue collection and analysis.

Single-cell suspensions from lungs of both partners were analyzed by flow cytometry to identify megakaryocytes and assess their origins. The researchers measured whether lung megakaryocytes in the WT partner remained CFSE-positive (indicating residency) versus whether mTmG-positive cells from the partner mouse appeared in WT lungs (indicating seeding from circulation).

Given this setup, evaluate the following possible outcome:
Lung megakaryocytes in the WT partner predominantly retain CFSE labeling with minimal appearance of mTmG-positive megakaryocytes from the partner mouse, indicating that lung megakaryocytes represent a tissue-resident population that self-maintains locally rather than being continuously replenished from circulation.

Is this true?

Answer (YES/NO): NO